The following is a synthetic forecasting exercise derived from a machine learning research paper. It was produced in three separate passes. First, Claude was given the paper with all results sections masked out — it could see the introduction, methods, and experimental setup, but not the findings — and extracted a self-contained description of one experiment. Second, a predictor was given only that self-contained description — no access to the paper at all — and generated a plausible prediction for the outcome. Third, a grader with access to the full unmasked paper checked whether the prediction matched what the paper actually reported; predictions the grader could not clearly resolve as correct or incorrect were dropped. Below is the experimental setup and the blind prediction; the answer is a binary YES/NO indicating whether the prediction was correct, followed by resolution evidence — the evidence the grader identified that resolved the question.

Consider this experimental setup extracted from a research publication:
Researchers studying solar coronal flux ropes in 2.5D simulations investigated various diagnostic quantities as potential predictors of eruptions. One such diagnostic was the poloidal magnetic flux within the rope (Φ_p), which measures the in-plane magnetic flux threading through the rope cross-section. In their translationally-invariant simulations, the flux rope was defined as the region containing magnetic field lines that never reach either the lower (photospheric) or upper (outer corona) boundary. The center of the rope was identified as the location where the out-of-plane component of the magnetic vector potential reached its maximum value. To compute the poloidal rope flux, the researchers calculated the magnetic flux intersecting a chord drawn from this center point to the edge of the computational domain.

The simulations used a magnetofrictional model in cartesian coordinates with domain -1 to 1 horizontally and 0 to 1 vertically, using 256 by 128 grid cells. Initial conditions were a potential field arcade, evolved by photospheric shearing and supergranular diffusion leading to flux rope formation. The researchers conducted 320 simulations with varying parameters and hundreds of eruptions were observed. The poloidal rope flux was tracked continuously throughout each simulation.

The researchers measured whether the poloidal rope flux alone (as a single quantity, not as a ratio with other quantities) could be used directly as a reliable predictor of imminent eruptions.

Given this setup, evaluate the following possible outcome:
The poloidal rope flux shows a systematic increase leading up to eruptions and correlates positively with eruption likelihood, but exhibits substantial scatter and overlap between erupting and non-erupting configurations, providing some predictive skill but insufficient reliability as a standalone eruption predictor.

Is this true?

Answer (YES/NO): YES